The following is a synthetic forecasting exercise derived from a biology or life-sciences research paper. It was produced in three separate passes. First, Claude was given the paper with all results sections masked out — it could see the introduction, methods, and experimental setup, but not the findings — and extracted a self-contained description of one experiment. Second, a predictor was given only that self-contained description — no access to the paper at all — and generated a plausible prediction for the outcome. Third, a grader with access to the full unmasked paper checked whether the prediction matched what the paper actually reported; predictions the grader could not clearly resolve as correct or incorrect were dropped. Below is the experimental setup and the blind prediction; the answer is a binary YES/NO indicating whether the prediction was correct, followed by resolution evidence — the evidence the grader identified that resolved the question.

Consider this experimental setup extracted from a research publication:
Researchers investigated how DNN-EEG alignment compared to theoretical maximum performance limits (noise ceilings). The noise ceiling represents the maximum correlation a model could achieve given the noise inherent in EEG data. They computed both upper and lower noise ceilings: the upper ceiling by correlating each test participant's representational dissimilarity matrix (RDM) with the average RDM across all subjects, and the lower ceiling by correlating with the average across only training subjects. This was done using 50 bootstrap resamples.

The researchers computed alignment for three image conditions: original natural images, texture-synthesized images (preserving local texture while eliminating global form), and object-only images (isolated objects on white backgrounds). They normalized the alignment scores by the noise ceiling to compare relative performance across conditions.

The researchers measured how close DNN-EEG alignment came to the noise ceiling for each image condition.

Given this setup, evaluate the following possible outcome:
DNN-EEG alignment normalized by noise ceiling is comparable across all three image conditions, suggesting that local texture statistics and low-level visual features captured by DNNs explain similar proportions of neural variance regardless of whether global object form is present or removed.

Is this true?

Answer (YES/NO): NO